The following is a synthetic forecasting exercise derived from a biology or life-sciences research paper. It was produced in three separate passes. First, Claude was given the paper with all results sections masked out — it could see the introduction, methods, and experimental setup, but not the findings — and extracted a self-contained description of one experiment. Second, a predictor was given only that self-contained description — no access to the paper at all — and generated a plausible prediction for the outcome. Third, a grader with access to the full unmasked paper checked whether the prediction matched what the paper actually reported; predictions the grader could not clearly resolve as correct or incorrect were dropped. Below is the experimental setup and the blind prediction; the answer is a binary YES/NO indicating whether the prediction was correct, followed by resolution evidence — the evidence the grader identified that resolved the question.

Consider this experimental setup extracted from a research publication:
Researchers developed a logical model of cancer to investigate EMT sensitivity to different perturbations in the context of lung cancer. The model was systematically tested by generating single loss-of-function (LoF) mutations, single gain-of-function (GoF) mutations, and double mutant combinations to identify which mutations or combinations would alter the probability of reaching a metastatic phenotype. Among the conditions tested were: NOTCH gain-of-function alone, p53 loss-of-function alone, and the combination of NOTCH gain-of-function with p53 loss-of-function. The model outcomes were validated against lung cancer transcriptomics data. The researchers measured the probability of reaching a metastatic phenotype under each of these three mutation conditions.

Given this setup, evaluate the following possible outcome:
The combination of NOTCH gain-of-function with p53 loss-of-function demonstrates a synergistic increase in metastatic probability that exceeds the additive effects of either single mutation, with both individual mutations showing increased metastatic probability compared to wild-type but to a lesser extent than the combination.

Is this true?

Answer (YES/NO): YES